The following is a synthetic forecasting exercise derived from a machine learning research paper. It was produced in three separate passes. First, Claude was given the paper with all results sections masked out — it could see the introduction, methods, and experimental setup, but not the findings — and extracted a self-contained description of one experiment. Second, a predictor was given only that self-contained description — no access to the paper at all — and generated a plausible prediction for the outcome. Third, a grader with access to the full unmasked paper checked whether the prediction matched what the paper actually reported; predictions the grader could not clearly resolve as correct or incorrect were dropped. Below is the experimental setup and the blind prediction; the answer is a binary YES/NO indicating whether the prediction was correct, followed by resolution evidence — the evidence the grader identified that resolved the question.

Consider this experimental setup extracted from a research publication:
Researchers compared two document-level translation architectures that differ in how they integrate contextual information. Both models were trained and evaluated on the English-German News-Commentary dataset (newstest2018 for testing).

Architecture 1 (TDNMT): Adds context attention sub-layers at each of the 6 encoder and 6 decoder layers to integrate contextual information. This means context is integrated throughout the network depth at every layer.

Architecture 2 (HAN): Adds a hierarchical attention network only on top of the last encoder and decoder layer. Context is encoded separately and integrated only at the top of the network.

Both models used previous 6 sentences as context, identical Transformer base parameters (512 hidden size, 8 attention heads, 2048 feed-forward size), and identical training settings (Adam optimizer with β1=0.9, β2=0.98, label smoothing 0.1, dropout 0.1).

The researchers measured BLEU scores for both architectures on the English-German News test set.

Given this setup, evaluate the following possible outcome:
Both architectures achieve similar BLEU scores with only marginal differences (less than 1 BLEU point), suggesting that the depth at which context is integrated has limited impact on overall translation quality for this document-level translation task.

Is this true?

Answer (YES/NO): YES